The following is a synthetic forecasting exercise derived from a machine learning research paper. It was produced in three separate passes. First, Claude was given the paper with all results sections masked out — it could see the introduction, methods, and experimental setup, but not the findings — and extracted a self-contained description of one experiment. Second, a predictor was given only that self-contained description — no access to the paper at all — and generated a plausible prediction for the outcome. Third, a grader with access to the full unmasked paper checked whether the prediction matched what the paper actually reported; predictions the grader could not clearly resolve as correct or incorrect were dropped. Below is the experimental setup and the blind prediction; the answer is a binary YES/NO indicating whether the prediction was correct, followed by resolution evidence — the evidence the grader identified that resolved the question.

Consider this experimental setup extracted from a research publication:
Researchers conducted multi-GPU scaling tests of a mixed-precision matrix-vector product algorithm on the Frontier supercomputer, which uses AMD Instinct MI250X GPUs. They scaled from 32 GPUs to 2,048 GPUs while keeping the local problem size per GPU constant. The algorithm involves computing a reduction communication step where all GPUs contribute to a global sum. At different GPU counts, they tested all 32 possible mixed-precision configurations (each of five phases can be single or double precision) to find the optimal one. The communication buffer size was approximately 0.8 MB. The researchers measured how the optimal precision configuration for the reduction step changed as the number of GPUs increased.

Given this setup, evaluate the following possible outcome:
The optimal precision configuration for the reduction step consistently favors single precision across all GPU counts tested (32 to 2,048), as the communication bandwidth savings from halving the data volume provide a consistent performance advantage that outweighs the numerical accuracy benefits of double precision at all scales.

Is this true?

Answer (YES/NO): NO